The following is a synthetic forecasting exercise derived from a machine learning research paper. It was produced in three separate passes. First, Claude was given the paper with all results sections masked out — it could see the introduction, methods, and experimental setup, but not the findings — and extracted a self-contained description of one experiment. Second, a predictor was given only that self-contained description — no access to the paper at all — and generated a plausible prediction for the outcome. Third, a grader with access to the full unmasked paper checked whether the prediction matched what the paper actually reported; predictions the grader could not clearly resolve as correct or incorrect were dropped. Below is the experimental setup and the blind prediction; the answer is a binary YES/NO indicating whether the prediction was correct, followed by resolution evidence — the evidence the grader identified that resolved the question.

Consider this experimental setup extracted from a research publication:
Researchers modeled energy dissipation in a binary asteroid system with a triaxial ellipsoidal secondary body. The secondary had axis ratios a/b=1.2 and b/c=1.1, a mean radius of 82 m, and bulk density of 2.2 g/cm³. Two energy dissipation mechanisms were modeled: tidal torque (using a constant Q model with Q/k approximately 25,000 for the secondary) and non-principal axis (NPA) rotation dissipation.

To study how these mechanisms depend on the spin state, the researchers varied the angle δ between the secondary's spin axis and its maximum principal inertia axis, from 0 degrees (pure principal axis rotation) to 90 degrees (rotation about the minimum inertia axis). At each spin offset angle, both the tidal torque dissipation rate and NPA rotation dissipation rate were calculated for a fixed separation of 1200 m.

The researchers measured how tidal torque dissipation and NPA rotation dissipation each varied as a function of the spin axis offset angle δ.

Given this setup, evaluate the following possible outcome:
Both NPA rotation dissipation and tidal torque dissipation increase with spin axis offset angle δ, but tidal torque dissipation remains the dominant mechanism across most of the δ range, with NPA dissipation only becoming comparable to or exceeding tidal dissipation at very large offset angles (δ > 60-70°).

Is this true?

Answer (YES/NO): NO